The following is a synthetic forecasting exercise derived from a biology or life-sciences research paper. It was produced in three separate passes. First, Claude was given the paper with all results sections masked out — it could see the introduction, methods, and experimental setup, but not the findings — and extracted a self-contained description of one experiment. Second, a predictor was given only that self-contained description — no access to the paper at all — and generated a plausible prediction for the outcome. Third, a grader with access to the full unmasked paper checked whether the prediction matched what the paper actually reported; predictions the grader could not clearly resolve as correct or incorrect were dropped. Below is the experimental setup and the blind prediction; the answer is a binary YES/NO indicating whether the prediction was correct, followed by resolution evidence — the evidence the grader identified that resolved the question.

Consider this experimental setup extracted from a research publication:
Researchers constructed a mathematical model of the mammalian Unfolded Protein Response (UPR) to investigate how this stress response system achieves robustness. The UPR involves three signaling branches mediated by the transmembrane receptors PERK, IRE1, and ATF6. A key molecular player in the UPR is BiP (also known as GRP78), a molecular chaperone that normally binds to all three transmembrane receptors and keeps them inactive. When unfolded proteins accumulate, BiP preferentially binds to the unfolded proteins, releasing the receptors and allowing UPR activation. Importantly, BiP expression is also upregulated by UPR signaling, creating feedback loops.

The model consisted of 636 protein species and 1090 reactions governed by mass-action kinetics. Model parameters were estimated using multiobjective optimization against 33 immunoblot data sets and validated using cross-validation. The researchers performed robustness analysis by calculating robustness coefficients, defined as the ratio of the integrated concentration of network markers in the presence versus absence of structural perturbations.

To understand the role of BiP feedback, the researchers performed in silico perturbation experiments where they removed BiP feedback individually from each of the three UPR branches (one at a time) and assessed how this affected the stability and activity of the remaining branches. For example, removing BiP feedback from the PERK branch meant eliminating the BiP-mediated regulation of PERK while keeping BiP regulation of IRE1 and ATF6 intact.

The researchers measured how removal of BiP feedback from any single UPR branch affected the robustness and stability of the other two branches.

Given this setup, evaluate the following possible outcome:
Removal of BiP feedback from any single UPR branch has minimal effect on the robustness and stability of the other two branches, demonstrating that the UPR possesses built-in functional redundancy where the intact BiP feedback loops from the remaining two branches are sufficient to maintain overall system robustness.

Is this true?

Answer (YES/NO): NO